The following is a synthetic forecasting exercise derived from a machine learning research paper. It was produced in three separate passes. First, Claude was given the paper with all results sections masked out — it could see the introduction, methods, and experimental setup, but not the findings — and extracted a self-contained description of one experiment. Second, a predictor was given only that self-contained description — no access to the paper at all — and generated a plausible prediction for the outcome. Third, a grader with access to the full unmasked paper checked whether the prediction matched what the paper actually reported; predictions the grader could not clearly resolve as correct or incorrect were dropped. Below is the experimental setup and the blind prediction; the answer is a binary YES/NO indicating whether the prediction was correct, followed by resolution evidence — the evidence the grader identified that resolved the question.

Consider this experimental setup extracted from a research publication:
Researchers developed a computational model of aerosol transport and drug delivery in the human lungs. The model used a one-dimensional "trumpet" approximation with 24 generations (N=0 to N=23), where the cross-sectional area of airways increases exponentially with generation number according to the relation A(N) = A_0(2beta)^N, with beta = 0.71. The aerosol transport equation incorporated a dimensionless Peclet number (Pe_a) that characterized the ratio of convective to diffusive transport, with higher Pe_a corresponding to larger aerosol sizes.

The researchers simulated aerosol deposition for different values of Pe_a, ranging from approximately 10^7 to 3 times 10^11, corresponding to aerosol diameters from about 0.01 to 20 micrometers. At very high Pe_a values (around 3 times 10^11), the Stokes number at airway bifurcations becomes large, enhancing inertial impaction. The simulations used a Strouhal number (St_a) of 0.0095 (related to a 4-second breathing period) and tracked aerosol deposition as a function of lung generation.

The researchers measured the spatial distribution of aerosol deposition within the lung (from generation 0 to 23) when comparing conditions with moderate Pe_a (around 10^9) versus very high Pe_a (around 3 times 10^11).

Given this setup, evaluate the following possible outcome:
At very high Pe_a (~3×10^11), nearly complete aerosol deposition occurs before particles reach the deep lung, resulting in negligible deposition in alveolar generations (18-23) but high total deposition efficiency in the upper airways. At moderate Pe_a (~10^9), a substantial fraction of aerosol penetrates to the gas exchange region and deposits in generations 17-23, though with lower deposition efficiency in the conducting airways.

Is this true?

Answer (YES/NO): YES